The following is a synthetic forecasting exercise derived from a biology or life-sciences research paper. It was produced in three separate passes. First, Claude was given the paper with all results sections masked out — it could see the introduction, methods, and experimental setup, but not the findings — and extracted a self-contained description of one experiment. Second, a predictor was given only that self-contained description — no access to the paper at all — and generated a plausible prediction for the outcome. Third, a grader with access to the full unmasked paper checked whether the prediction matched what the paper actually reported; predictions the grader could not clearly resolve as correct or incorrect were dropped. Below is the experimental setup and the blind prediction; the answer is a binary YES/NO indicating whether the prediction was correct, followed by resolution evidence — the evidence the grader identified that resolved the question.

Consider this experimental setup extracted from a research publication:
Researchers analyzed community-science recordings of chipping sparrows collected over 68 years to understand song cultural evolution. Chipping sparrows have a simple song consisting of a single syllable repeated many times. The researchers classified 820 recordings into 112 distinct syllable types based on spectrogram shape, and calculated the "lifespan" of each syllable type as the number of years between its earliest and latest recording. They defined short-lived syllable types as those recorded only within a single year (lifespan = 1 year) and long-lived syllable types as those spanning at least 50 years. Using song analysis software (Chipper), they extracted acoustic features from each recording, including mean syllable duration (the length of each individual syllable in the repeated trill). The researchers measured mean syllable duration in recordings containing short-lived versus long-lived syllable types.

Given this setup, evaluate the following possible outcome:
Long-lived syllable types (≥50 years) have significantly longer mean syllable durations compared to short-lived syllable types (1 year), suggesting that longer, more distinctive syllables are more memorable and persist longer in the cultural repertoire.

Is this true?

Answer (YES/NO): NO